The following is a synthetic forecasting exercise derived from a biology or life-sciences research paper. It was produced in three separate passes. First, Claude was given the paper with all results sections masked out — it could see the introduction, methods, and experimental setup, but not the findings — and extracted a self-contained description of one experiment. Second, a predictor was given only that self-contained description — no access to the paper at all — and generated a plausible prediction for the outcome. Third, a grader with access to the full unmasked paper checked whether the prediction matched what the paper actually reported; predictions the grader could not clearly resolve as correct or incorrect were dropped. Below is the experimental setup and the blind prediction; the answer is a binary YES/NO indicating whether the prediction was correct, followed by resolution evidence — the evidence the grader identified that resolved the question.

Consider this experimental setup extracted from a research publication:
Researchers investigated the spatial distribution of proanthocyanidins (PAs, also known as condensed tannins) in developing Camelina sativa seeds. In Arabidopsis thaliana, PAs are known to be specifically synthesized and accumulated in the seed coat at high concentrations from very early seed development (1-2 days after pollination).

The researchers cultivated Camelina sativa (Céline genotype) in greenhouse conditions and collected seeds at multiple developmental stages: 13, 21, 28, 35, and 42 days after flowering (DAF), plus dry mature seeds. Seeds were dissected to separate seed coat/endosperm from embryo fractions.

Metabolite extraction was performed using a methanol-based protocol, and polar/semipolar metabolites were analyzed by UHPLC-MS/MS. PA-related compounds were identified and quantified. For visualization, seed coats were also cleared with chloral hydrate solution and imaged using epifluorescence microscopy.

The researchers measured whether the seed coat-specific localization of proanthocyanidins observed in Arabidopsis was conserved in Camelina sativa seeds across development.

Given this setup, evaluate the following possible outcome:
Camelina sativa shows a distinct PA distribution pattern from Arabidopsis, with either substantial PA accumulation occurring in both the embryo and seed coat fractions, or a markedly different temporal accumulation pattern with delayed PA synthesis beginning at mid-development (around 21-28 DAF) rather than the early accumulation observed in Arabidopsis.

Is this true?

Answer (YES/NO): NO